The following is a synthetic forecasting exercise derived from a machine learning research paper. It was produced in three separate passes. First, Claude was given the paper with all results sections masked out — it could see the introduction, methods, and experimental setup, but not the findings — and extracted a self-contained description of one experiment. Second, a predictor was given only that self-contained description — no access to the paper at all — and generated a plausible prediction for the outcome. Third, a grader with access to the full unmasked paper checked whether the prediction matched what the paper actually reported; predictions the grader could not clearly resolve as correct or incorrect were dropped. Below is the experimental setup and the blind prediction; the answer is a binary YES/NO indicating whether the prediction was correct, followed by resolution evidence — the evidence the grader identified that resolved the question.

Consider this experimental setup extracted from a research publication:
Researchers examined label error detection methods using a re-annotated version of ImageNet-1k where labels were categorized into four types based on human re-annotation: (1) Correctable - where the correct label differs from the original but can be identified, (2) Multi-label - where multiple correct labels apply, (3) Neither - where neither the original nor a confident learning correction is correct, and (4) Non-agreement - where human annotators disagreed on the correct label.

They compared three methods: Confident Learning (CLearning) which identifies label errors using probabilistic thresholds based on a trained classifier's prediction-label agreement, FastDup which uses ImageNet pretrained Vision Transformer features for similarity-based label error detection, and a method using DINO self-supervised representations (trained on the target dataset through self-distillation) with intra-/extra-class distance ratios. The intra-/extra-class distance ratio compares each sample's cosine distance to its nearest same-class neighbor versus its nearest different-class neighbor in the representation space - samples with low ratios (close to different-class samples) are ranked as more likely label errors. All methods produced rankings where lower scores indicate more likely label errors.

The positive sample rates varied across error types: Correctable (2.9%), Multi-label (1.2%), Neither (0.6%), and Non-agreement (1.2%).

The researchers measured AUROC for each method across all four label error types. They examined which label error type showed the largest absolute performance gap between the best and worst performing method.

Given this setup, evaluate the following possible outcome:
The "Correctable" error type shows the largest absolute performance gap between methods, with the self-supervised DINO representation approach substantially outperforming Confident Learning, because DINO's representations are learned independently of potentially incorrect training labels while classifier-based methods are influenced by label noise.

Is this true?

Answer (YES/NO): YES